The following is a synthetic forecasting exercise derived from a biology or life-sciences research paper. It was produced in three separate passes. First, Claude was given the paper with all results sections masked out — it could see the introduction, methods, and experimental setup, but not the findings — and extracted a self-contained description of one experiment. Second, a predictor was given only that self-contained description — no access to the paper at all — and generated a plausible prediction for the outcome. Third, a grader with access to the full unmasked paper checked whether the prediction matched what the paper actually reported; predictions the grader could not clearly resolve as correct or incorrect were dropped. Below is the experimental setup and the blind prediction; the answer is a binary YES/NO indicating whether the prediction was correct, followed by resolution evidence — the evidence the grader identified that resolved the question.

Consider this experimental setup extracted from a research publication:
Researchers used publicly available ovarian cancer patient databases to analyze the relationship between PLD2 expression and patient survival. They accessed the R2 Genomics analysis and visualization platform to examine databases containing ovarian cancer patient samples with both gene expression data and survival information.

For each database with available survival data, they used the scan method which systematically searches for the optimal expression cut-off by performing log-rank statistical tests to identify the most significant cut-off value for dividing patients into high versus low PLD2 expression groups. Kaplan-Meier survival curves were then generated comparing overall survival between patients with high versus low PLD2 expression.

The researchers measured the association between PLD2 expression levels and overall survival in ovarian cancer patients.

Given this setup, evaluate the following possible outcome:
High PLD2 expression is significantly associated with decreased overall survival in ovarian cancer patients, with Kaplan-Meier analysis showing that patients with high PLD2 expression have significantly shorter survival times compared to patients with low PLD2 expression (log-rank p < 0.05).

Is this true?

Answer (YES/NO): NO